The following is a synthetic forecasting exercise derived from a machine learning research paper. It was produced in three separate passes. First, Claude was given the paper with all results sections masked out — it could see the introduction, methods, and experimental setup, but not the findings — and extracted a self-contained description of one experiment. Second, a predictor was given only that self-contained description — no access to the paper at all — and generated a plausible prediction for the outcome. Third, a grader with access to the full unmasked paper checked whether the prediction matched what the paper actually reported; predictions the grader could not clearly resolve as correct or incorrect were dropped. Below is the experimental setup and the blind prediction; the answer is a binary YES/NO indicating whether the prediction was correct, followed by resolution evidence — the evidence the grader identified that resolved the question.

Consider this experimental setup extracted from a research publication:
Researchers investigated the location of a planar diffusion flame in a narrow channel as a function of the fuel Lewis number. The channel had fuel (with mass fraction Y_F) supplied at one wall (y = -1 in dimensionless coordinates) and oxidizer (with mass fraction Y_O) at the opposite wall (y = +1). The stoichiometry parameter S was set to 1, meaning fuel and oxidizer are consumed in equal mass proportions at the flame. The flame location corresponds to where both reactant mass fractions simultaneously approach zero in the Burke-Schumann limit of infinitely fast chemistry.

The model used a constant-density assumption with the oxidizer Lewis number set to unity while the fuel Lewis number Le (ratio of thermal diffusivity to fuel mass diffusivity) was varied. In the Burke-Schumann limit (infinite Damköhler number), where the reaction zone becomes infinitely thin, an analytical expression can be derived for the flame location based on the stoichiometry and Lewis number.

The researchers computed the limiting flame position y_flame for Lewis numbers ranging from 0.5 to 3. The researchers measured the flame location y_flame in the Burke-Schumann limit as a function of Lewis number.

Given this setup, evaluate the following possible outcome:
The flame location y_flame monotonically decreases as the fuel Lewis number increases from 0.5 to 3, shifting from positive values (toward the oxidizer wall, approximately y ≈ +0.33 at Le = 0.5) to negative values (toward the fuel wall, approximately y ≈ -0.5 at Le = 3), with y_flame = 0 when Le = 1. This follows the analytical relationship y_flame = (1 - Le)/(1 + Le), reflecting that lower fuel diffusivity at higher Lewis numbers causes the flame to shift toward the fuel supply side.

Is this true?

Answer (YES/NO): YES